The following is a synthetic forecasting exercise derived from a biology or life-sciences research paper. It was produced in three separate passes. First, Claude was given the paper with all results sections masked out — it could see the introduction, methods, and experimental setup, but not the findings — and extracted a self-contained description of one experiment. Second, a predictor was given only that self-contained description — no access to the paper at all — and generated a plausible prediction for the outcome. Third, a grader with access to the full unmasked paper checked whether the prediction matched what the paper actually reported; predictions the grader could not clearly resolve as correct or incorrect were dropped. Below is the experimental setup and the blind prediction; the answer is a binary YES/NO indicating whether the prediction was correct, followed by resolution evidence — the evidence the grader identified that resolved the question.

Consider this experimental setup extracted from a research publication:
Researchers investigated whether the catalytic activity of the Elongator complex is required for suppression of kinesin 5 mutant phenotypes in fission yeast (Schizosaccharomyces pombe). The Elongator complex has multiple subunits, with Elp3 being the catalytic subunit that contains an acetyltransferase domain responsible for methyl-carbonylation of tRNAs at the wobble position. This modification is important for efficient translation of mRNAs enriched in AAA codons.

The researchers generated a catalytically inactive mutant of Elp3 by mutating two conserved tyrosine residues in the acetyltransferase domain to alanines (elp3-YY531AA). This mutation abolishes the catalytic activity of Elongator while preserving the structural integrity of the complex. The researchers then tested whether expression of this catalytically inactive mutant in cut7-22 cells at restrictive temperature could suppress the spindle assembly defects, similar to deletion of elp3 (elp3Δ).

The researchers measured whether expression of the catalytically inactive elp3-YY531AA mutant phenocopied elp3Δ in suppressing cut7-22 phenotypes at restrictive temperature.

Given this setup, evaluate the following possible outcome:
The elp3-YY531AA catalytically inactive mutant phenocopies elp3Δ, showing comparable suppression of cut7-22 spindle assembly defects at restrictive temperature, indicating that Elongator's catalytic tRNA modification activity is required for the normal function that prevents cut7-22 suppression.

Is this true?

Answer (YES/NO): YES